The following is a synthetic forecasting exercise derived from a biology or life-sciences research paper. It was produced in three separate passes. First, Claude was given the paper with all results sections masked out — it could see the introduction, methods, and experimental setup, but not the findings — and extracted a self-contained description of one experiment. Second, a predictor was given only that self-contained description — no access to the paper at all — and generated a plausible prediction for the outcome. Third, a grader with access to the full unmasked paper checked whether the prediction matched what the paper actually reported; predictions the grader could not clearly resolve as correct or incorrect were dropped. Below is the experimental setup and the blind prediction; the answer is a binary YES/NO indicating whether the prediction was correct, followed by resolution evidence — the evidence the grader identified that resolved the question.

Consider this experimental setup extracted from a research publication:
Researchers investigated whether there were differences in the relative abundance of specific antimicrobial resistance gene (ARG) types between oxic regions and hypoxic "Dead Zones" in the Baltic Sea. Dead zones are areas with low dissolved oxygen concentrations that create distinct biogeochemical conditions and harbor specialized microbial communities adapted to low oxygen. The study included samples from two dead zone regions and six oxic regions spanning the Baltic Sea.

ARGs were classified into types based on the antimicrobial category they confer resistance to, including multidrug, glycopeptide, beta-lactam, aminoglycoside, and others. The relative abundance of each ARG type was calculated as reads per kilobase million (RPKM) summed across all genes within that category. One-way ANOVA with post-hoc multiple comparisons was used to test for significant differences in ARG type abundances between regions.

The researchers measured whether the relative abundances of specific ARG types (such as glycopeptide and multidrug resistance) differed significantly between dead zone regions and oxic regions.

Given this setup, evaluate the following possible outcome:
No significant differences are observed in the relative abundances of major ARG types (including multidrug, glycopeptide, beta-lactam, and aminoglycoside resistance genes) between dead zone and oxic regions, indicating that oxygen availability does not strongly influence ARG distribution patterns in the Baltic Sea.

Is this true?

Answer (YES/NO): NO